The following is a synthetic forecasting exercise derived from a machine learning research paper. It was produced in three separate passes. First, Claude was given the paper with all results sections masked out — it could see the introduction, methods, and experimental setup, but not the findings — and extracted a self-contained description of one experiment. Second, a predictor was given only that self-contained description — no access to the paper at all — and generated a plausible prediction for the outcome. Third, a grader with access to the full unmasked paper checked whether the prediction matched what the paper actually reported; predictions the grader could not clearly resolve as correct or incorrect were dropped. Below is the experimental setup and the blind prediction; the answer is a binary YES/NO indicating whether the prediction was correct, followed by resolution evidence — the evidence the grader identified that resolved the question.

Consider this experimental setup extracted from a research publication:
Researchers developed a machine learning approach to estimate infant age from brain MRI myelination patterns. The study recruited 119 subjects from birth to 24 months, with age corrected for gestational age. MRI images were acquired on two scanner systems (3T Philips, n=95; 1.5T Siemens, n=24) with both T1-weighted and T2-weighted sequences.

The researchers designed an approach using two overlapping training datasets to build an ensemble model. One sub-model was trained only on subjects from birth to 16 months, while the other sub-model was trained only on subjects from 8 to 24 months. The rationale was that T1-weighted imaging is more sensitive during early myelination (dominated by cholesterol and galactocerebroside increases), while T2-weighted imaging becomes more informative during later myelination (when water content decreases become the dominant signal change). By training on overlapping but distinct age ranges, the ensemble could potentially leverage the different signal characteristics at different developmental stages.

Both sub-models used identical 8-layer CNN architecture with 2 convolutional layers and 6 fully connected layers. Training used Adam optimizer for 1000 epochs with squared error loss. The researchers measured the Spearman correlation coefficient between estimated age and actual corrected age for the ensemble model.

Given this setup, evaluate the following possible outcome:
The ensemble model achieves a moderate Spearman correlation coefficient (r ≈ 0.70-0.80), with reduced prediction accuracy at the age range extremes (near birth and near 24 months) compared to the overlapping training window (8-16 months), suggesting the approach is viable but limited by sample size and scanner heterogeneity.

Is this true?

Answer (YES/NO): NO